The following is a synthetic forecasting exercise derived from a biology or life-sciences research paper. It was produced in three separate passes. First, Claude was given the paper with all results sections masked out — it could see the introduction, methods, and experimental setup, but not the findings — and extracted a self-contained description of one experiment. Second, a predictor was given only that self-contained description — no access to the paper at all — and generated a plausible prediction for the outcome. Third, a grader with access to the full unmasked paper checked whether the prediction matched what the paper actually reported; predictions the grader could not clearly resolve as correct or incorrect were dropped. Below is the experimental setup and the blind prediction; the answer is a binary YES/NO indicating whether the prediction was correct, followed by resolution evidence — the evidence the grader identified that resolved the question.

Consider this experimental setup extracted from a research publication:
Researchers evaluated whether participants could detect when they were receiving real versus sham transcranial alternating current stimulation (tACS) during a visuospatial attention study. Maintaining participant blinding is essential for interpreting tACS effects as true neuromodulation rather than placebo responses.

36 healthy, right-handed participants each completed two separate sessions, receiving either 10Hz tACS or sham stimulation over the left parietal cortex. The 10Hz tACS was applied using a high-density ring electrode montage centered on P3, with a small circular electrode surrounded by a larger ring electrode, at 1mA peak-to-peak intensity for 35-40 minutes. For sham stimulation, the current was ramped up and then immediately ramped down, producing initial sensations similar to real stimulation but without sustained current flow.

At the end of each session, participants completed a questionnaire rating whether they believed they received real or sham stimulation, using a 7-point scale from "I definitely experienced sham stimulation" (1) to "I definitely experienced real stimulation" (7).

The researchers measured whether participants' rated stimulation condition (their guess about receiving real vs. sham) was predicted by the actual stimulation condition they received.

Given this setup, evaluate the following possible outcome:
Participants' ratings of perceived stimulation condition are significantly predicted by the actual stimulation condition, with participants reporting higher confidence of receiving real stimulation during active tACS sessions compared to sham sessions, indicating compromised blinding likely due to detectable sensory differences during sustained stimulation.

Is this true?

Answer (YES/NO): NO